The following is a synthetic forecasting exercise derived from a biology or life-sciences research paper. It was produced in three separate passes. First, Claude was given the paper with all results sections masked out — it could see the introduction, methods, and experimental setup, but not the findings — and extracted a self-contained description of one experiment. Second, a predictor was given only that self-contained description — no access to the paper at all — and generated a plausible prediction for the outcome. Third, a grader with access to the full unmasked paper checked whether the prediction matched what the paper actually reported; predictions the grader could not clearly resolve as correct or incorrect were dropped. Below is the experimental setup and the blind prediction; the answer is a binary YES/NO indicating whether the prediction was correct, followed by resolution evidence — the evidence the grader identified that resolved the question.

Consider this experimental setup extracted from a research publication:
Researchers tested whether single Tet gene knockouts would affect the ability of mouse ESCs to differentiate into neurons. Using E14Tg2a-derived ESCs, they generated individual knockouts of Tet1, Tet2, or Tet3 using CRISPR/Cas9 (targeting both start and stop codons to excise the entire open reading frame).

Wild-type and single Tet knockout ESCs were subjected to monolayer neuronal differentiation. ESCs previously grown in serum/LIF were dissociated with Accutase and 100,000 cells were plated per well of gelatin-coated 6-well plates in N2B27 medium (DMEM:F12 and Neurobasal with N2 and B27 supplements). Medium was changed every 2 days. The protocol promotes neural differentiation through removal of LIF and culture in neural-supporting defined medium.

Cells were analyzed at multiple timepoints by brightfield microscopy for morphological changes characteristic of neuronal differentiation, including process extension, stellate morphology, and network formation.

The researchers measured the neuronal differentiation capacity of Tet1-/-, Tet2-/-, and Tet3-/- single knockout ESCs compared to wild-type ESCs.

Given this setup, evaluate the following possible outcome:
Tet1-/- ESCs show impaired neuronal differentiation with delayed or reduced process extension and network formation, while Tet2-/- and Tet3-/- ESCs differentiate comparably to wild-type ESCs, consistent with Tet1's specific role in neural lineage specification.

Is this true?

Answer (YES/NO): YES